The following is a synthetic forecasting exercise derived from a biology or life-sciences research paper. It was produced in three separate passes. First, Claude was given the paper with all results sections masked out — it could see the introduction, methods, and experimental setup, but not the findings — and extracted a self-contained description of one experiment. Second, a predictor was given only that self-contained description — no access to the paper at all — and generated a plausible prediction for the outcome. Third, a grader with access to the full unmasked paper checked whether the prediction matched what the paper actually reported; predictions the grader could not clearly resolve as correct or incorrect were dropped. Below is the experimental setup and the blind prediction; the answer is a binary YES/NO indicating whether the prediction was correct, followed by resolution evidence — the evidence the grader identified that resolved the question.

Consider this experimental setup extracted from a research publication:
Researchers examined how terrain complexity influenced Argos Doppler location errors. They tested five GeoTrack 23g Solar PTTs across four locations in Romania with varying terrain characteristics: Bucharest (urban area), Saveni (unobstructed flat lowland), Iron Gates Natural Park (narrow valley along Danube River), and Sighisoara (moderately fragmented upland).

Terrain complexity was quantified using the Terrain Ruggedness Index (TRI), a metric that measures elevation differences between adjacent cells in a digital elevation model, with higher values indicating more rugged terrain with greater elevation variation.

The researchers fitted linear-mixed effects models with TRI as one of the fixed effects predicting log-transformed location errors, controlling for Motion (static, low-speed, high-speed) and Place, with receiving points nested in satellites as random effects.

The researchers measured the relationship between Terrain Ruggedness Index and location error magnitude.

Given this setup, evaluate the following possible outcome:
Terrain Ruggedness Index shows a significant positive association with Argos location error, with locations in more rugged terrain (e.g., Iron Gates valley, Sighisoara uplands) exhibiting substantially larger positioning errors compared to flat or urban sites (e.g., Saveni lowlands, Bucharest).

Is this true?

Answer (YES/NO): NO